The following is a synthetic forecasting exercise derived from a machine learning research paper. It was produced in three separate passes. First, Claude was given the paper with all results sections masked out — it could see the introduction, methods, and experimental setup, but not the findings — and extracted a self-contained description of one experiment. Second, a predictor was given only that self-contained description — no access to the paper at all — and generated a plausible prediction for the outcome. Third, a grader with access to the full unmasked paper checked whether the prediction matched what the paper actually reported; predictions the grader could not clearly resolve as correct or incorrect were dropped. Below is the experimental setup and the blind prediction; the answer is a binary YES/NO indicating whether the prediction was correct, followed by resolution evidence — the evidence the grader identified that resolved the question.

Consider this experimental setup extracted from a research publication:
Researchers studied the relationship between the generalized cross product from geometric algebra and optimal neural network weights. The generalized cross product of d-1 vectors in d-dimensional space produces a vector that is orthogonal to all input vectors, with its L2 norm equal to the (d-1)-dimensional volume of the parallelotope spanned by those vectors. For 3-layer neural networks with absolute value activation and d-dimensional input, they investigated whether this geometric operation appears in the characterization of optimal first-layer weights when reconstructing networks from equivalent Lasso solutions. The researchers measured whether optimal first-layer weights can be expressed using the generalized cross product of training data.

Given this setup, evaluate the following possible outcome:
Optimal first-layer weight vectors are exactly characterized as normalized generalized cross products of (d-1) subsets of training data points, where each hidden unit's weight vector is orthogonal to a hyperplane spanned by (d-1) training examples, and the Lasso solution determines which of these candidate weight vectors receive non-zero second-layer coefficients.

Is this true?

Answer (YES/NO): NO